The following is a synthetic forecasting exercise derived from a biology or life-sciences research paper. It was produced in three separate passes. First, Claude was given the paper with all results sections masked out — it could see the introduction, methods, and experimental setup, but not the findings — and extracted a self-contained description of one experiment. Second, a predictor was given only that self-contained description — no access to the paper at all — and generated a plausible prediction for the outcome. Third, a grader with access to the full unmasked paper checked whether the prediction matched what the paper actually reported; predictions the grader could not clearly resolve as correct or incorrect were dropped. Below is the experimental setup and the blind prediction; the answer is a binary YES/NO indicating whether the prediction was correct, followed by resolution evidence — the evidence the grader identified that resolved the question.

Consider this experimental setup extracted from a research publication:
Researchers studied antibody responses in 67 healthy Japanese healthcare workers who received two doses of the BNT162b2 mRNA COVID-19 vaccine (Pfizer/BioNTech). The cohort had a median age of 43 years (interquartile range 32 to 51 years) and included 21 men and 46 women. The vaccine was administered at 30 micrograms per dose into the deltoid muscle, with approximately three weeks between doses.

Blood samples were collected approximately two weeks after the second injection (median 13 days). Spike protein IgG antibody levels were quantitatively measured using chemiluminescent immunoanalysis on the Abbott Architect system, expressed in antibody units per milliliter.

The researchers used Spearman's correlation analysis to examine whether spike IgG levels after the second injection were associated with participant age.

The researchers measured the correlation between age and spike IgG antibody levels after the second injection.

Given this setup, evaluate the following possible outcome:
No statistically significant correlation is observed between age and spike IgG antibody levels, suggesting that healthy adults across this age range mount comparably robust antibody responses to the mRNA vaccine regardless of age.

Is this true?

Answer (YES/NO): NO